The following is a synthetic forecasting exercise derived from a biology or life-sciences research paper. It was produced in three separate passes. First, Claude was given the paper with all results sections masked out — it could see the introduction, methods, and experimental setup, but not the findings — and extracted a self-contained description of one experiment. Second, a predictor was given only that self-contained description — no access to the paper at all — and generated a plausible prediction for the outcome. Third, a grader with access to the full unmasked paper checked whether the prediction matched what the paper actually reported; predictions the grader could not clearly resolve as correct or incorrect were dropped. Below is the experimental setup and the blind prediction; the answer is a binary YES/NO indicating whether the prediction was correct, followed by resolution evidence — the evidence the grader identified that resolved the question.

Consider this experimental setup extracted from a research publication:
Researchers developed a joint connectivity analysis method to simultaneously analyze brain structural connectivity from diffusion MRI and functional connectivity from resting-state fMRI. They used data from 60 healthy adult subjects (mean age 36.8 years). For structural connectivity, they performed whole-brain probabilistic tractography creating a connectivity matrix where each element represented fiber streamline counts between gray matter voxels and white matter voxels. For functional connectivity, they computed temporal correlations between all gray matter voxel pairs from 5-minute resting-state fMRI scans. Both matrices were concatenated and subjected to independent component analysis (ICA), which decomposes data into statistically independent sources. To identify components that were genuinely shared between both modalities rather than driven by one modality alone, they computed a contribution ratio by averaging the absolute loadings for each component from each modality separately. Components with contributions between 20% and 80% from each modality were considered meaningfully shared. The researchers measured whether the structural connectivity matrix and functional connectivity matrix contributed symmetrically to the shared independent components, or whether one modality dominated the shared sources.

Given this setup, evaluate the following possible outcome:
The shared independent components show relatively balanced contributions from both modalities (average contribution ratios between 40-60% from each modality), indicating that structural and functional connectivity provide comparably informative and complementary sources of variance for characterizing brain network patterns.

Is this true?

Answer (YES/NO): NO